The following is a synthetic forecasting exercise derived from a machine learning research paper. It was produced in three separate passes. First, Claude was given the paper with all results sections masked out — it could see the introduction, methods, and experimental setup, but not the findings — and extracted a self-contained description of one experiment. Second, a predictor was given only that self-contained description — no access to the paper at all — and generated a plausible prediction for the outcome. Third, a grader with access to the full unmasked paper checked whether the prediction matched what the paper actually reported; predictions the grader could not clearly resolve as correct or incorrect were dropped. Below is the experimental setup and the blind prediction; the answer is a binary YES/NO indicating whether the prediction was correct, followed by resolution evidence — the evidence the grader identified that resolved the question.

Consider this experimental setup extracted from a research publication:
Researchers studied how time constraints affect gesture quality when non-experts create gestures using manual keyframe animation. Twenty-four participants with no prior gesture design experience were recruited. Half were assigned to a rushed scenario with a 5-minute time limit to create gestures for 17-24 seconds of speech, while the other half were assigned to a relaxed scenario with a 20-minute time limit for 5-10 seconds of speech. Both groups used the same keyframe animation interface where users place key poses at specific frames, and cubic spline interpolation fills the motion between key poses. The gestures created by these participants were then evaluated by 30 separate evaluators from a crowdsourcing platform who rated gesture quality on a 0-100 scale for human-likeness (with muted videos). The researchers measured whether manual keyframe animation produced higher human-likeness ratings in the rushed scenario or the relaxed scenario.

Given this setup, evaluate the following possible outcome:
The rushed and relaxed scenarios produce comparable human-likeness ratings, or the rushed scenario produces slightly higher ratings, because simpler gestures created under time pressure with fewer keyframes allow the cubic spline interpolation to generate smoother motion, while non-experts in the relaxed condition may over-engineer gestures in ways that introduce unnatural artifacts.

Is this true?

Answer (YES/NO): NO